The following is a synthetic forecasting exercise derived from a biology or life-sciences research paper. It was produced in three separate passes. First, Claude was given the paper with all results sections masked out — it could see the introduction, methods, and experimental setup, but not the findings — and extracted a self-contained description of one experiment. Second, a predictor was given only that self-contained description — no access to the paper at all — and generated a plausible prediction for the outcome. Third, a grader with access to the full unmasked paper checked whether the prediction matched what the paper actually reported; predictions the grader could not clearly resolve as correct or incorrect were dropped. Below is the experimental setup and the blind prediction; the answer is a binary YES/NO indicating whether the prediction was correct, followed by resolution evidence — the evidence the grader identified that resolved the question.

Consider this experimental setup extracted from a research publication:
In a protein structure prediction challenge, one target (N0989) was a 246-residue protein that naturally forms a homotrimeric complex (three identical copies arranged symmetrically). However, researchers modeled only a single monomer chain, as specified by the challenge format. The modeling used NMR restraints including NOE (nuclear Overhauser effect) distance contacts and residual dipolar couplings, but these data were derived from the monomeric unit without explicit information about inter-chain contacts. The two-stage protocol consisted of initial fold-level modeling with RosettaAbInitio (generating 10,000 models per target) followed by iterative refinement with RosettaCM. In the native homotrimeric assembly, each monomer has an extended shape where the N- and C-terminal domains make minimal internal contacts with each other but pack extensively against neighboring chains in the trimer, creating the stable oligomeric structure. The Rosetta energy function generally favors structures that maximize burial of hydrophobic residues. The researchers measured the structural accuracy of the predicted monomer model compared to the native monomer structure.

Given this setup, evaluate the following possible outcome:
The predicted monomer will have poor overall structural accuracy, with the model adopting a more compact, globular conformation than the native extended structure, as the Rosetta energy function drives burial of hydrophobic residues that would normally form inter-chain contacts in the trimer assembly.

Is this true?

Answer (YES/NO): YES